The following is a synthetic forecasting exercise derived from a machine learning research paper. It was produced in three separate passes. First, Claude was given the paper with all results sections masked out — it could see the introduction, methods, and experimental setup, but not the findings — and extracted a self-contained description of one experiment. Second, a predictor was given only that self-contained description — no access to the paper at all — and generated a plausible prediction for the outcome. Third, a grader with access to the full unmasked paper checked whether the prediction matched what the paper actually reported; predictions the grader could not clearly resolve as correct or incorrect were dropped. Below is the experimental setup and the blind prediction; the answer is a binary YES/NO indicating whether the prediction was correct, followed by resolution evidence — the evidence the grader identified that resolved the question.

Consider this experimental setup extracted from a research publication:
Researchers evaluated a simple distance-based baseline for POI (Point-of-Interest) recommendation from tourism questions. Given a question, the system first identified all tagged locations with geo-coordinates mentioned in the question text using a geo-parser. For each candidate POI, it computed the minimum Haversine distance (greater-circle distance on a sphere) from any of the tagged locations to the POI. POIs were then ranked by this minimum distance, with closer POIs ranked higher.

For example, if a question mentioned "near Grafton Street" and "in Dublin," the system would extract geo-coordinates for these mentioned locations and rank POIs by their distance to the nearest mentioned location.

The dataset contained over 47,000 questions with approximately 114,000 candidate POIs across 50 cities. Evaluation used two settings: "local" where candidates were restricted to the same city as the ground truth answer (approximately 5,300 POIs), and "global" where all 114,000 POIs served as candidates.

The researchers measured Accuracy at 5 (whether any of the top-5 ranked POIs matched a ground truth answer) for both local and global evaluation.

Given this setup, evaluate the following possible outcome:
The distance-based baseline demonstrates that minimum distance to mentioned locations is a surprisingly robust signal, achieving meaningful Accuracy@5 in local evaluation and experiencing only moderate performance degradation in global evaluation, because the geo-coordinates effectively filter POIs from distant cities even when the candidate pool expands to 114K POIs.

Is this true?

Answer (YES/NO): NO